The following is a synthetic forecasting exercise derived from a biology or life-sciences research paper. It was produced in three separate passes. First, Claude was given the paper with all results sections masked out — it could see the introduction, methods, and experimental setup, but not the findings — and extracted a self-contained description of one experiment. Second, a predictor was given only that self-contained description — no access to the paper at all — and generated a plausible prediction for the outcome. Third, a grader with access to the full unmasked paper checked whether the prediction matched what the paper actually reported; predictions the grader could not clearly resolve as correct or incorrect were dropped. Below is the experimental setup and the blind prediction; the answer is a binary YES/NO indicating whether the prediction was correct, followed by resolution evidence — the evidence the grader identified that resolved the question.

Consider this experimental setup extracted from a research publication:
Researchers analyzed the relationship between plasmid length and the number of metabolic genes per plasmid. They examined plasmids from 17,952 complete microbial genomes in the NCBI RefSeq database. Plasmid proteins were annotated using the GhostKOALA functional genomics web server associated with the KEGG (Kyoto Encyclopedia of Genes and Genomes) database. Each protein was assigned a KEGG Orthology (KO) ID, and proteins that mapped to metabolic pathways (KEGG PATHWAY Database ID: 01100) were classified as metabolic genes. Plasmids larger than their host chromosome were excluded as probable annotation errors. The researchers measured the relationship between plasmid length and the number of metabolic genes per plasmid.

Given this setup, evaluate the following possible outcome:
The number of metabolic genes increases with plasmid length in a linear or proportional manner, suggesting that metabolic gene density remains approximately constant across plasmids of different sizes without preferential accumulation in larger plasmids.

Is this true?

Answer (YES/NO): NO